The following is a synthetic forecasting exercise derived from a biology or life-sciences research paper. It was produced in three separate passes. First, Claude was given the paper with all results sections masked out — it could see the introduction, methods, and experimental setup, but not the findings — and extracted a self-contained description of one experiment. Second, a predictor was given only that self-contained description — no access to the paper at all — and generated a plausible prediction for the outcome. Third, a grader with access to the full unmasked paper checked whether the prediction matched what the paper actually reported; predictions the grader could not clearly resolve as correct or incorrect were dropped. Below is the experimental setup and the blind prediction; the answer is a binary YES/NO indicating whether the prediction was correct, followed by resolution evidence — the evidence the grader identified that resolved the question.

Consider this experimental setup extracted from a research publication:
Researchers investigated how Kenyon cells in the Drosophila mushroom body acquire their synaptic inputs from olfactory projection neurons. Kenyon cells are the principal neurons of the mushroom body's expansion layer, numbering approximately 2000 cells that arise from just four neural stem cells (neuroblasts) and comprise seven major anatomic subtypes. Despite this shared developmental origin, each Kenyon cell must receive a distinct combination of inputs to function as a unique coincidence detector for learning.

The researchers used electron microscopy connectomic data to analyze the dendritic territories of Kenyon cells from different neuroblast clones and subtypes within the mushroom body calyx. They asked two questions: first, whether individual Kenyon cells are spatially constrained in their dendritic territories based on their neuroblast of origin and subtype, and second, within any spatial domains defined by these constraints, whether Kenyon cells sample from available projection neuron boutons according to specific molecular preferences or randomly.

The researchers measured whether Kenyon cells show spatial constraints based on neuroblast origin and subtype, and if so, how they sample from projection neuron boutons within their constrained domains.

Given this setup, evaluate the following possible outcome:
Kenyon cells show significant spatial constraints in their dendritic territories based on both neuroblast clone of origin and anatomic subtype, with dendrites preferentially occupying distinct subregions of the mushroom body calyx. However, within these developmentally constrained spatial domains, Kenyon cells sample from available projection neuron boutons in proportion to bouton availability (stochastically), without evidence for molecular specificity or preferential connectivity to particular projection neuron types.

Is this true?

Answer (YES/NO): YES